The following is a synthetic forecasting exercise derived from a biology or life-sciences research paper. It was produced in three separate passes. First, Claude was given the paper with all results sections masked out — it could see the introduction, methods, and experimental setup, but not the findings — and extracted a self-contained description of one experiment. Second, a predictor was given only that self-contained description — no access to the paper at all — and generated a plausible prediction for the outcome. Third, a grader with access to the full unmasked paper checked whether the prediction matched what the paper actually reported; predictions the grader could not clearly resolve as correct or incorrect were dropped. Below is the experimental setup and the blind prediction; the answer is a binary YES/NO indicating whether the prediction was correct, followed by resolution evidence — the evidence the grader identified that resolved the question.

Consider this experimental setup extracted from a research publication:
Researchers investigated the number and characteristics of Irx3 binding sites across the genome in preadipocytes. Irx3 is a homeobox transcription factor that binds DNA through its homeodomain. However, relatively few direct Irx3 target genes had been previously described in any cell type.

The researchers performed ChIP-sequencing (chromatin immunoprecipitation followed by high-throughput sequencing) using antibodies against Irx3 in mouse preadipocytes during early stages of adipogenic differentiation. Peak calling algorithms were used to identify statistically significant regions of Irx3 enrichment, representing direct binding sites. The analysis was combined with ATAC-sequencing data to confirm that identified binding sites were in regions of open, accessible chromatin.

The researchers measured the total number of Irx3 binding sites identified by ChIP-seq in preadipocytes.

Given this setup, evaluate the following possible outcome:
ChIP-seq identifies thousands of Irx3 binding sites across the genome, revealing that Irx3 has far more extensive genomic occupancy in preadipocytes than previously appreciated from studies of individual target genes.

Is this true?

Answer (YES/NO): NO